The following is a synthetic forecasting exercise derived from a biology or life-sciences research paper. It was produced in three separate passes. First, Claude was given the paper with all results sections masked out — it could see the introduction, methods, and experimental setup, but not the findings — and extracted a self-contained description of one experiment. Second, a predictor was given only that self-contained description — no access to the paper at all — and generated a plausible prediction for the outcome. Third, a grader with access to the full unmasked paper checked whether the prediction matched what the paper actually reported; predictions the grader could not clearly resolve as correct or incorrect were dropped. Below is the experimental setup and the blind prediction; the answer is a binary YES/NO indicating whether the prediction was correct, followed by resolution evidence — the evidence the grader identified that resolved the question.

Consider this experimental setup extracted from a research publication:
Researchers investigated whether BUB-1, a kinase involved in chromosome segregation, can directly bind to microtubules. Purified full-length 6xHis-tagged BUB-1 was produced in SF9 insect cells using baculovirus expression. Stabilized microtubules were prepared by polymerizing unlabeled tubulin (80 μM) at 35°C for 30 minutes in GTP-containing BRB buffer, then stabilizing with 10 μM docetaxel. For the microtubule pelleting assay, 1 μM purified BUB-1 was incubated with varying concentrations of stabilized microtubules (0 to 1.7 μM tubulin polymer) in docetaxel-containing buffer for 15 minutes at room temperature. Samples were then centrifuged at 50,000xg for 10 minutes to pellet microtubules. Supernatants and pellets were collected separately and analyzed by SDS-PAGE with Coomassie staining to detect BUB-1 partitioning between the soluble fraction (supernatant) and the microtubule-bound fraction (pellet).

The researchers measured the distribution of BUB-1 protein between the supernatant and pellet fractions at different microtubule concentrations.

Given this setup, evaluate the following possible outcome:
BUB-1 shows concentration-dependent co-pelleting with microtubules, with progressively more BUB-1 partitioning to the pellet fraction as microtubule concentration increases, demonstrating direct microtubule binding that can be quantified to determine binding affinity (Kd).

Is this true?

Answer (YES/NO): NO